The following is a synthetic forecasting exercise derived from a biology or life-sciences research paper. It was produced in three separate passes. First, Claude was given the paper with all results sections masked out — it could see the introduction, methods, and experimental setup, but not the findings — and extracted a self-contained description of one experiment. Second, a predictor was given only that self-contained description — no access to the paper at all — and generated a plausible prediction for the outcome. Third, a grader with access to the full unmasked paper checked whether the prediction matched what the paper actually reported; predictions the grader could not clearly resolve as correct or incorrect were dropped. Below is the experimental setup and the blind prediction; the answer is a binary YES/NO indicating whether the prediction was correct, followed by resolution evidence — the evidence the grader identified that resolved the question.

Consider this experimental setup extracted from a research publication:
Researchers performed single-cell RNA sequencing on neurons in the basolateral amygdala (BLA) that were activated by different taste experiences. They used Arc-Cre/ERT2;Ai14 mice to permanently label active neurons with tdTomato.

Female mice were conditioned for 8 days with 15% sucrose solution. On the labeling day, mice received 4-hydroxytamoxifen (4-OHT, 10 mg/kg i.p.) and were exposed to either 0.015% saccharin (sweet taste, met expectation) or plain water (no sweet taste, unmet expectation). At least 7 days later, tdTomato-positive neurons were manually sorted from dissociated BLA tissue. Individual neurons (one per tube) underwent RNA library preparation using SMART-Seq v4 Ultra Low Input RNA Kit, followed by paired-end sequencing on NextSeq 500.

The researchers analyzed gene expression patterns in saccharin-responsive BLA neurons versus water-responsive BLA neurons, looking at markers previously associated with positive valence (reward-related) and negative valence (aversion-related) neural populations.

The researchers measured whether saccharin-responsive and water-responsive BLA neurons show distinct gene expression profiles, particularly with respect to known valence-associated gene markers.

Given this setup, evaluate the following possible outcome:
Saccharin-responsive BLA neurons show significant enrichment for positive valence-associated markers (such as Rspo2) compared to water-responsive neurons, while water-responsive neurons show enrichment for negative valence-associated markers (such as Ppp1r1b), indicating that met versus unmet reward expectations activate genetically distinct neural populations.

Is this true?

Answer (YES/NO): NO